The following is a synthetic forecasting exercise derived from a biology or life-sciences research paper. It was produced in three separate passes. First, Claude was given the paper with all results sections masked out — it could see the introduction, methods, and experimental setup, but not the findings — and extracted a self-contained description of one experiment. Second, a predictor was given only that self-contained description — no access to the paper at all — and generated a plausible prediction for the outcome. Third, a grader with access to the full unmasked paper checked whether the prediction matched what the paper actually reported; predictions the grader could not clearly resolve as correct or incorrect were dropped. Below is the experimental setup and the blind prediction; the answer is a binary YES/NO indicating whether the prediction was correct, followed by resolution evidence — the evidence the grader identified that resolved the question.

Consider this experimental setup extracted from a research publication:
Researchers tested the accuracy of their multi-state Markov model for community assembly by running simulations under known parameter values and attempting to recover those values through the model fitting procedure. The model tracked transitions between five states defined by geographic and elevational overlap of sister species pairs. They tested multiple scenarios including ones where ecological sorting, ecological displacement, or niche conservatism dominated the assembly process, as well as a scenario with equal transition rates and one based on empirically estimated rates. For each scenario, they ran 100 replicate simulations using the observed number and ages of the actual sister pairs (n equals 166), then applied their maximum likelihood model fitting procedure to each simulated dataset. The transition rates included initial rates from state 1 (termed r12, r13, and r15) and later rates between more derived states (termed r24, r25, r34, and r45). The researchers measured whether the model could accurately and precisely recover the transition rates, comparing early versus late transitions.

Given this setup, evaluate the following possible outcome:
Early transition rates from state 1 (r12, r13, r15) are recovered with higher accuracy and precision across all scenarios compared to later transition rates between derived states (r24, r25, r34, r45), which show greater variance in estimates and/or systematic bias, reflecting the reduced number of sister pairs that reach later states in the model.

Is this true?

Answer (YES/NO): YES